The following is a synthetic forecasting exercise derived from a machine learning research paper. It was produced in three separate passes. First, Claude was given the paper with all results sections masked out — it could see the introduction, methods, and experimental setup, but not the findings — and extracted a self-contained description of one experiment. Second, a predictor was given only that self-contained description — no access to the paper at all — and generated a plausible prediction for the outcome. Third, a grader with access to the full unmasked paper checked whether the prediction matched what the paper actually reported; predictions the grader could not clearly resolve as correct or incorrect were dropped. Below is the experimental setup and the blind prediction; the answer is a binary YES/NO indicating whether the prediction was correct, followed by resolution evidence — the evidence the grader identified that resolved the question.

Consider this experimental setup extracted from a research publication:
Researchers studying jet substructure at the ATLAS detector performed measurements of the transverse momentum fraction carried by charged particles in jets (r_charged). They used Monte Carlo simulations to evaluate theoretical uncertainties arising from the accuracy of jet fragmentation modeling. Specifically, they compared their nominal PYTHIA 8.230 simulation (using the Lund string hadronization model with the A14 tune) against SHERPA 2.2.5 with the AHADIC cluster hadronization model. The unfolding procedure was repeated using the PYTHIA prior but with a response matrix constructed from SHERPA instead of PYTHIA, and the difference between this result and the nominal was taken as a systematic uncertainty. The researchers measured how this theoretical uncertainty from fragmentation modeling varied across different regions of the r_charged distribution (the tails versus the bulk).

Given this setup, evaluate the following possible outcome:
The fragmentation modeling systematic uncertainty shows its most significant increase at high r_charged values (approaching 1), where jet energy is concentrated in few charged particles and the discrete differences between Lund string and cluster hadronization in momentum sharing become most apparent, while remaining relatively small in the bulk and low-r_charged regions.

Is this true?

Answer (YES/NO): NO